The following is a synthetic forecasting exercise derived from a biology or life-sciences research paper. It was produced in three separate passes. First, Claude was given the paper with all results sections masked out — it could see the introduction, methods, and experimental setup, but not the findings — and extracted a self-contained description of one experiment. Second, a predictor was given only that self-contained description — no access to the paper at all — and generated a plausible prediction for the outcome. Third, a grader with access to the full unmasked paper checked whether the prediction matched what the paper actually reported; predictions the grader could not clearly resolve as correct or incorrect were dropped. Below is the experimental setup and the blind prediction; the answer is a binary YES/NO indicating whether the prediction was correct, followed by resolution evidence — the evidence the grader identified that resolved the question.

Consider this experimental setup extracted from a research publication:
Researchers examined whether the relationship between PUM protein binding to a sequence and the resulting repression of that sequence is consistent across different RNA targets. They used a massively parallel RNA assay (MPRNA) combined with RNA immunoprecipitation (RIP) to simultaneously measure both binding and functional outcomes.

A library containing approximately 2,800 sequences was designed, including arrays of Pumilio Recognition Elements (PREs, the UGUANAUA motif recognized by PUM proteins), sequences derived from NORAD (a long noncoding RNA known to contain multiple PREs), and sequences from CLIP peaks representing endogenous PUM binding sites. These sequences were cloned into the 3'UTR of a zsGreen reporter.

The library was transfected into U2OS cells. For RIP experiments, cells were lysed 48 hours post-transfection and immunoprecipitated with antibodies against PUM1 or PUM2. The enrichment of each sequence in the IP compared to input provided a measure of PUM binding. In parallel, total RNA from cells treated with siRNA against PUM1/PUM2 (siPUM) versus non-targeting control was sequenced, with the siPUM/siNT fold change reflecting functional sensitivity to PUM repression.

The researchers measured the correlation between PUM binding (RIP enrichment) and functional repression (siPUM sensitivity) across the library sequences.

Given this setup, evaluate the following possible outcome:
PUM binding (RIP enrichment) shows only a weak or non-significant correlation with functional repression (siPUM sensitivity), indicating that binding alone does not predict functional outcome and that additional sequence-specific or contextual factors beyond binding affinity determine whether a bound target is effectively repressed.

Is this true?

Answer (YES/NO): NO